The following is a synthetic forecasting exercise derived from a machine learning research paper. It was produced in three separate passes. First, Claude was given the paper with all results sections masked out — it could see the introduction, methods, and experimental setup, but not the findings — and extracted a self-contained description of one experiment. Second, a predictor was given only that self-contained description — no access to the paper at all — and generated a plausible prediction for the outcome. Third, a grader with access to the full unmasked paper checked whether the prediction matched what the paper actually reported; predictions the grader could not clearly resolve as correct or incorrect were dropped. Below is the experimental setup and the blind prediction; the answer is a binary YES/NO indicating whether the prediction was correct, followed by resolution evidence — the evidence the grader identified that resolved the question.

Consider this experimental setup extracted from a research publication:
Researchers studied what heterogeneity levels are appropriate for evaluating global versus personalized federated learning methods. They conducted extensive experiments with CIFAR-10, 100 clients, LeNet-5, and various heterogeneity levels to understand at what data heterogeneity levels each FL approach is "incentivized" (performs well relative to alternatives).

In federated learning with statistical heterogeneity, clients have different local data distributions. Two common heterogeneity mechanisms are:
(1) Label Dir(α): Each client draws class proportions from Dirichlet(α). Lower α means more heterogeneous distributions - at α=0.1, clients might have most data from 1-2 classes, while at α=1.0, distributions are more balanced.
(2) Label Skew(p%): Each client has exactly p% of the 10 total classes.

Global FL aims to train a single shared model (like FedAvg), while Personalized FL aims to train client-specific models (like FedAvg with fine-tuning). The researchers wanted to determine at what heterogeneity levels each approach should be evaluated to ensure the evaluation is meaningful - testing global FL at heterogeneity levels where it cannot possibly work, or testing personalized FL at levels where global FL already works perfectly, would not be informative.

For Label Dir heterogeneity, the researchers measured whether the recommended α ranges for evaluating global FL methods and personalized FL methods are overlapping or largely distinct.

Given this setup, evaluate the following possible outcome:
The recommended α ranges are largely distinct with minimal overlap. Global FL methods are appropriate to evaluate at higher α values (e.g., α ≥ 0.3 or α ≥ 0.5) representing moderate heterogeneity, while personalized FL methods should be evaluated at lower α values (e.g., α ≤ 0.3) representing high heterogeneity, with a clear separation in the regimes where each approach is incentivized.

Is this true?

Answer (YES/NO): YES